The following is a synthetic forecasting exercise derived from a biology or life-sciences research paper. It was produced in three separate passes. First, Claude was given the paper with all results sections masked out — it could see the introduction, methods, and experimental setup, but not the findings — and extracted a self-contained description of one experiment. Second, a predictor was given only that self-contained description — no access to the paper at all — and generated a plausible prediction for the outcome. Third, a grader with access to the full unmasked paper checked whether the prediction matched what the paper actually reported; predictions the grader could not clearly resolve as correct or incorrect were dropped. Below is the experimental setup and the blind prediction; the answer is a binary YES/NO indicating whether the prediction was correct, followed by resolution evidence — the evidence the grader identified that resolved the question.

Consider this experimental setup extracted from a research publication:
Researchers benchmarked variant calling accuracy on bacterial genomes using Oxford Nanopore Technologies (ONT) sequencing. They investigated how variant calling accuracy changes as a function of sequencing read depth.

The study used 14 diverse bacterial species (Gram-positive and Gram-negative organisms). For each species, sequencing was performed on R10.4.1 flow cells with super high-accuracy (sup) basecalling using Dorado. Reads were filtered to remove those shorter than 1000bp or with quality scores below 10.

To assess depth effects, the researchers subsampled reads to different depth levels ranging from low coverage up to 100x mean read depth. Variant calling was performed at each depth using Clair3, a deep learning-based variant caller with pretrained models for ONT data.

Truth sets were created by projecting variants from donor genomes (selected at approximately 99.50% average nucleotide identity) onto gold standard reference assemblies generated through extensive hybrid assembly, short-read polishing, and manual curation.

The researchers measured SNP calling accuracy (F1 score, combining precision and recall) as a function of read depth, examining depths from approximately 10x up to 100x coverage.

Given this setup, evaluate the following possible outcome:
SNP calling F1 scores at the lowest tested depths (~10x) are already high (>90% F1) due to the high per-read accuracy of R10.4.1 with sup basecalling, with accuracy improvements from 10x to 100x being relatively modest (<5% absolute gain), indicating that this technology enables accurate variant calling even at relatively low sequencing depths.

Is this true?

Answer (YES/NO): YES